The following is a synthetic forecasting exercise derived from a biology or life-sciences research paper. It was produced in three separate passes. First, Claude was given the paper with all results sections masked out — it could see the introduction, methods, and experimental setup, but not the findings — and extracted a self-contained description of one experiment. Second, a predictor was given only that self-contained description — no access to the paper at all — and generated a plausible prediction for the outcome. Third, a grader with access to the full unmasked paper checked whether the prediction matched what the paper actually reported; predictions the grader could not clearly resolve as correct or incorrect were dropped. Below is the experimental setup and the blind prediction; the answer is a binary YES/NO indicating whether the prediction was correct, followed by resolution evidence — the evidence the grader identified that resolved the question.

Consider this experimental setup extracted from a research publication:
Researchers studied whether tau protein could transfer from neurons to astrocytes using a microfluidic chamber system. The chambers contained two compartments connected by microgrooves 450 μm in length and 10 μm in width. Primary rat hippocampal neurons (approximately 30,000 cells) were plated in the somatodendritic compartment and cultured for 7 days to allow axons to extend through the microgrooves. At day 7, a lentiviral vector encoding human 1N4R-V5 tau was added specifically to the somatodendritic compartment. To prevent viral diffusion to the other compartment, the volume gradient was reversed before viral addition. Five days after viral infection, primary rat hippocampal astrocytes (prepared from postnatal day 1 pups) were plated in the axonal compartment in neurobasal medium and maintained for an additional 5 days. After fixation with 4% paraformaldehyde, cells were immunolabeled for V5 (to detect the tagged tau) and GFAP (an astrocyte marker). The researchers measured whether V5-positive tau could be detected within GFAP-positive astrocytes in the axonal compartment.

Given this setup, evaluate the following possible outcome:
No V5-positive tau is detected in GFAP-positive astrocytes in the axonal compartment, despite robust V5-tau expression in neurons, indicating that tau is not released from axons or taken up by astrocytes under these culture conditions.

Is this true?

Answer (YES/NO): NO